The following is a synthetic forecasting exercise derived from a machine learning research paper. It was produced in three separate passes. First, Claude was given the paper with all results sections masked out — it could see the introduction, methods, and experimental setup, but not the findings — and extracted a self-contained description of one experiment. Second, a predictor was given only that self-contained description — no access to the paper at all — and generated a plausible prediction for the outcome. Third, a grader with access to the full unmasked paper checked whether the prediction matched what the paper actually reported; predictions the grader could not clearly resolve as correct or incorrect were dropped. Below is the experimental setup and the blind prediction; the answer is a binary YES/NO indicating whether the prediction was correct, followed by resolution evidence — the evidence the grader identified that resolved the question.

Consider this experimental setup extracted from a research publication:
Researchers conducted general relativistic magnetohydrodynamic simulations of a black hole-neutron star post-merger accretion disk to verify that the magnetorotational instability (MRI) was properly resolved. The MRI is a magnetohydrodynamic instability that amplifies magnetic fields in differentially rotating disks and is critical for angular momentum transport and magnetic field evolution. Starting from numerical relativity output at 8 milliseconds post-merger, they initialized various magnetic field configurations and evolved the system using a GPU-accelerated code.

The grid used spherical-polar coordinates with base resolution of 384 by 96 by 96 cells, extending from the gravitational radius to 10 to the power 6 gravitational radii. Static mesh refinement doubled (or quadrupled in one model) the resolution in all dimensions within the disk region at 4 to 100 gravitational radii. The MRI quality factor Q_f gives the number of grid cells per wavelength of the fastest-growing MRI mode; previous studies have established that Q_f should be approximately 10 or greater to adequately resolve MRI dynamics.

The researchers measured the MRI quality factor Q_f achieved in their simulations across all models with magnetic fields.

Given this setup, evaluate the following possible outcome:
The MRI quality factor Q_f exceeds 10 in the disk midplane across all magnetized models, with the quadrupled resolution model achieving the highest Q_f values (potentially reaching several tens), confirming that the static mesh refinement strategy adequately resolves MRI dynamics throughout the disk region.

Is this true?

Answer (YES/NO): NO